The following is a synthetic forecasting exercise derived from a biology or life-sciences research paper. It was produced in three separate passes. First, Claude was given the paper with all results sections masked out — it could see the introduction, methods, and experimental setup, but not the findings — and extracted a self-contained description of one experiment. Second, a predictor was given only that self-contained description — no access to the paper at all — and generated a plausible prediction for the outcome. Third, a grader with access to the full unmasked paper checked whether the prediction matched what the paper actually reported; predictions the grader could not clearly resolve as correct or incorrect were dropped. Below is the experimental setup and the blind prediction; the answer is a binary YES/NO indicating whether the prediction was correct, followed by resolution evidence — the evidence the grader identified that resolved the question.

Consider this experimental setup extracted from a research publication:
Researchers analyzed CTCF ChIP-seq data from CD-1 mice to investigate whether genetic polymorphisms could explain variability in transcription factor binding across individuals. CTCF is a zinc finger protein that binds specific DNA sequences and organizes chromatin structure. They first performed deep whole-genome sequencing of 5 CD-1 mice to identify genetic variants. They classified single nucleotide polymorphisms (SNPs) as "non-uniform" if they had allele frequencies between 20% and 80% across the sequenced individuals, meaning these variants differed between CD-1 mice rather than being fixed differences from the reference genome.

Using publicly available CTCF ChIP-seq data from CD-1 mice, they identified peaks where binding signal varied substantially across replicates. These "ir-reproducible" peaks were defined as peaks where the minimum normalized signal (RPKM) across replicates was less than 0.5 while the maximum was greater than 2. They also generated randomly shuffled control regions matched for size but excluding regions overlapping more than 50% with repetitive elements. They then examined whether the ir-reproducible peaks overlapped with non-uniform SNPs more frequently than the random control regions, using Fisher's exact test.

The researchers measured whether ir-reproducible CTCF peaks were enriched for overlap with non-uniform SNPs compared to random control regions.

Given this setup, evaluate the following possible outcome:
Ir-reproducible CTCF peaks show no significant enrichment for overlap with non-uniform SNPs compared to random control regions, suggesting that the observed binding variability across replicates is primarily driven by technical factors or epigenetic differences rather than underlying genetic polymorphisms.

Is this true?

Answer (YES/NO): NO